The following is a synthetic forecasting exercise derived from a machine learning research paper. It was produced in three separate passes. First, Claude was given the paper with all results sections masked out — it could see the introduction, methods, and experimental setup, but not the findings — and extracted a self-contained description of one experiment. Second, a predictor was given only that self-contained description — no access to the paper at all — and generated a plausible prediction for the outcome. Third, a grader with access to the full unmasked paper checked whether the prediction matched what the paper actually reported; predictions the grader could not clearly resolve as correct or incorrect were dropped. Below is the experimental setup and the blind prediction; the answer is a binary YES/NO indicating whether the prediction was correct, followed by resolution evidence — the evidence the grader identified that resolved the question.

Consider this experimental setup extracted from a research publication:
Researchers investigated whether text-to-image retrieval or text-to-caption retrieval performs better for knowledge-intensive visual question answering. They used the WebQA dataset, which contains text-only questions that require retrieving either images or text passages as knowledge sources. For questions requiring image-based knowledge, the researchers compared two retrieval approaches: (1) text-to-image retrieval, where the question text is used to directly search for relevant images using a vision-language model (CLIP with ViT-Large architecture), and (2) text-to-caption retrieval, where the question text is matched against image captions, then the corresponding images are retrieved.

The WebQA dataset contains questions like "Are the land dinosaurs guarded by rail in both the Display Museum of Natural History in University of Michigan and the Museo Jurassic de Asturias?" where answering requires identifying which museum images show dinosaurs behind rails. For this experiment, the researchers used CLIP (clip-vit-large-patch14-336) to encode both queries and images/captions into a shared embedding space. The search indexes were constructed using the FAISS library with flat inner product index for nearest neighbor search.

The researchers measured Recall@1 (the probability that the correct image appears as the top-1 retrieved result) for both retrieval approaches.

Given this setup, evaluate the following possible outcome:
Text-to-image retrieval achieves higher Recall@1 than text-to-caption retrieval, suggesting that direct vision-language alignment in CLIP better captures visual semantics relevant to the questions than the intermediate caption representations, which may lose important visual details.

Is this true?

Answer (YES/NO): NO